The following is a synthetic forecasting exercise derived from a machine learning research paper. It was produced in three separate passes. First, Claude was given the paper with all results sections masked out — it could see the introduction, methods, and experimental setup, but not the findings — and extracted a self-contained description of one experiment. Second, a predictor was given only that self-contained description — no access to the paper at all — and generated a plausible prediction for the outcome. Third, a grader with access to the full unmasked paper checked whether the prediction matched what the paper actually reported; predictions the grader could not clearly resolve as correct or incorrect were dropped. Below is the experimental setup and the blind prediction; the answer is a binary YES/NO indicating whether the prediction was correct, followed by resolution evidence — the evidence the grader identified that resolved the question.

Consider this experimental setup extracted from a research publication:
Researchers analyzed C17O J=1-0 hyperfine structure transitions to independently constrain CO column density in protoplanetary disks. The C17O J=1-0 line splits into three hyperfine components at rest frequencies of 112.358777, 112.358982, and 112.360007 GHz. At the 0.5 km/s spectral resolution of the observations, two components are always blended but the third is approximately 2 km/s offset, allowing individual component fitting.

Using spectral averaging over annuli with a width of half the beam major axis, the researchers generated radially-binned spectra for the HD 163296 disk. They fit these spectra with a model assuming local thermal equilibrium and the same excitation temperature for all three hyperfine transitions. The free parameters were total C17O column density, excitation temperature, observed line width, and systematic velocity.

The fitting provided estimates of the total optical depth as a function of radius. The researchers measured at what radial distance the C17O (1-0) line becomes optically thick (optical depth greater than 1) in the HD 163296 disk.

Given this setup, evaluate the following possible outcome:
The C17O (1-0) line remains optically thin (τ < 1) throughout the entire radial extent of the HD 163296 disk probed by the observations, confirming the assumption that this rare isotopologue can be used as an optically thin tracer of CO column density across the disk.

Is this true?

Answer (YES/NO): NO